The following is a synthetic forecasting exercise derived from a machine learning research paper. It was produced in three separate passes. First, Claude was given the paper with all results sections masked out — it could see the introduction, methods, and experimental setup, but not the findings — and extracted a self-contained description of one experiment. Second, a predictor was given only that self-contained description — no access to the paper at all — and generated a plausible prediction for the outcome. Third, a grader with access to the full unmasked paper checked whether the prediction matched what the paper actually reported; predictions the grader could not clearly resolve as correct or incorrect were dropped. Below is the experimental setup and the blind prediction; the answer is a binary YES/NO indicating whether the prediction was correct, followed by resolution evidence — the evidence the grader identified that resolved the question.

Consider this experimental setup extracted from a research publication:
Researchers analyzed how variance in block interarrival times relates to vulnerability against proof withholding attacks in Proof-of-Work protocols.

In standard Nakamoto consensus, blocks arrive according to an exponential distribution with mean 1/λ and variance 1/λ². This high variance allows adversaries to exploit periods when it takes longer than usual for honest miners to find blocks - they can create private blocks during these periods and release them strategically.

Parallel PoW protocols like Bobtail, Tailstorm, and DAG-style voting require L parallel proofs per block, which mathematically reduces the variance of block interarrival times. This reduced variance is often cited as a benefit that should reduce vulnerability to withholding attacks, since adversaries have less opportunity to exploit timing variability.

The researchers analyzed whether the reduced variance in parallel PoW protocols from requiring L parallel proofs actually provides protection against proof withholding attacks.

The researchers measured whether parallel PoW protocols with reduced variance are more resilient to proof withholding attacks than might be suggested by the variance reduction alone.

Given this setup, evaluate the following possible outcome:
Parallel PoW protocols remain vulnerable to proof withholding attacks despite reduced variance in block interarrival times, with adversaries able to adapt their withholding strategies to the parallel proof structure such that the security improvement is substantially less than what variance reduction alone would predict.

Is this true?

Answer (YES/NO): YES